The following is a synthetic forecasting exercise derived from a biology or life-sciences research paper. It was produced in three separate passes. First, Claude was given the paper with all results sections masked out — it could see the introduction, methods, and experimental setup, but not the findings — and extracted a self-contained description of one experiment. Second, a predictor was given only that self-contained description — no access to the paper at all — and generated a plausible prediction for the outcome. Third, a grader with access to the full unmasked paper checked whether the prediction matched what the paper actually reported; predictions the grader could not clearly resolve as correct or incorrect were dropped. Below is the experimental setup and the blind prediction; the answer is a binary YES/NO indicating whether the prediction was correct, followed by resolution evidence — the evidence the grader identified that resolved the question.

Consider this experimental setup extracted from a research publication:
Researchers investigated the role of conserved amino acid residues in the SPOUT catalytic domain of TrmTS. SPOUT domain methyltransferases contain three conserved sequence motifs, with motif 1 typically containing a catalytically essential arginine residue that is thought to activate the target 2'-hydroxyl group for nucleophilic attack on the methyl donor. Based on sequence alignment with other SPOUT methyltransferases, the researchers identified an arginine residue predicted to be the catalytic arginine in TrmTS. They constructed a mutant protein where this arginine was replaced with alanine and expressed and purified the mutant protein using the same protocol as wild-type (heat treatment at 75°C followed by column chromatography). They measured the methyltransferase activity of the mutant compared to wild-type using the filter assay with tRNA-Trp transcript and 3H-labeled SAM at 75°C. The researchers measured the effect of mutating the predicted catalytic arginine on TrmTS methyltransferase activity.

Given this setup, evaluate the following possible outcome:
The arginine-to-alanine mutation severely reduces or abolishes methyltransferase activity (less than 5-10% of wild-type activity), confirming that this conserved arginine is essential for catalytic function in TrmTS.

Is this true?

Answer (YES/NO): YES